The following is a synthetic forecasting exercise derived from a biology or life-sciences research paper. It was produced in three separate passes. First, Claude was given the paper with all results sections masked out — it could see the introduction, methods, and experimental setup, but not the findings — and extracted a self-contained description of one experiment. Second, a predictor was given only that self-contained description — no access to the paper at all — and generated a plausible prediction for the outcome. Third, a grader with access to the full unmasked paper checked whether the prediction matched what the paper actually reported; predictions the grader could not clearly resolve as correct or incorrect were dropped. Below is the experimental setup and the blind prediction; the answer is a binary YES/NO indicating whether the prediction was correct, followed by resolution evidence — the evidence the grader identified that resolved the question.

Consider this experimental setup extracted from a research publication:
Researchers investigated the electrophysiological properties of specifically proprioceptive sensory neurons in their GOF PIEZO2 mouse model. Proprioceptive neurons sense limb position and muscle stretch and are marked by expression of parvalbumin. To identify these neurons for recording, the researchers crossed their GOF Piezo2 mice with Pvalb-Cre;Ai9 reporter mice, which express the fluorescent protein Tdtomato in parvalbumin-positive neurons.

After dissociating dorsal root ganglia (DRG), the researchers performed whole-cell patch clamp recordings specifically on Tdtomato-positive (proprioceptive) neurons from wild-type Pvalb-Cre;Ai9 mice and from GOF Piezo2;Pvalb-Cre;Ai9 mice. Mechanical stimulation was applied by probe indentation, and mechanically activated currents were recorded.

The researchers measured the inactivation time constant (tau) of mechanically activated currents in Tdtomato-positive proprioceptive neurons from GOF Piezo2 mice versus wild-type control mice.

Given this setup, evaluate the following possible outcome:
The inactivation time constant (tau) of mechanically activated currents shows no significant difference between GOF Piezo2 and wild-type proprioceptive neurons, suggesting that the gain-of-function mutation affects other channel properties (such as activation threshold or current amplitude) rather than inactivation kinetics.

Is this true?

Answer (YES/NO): NO